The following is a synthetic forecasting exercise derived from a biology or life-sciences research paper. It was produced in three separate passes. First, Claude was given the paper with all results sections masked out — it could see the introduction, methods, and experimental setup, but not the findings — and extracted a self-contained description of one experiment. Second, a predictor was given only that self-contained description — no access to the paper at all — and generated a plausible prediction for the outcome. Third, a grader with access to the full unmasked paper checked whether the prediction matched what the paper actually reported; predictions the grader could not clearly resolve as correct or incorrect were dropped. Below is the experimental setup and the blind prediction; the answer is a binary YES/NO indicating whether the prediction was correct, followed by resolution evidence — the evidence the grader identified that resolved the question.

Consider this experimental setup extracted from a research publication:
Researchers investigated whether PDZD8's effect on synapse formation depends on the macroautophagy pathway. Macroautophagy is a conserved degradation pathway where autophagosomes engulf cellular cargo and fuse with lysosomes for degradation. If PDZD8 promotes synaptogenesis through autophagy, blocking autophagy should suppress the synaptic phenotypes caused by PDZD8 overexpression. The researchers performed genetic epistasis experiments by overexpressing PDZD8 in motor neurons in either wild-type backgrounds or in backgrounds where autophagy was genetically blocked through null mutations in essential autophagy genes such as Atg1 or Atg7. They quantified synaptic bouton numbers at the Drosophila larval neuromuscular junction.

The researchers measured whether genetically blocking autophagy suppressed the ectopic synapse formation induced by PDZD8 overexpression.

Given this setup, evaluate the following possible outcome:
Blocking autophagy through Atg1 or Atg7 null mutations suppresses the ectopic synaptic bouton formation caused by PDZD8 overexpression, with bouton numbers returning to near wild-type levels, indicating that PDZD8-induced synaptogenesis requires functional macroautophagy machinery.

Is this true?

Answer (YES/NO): YES